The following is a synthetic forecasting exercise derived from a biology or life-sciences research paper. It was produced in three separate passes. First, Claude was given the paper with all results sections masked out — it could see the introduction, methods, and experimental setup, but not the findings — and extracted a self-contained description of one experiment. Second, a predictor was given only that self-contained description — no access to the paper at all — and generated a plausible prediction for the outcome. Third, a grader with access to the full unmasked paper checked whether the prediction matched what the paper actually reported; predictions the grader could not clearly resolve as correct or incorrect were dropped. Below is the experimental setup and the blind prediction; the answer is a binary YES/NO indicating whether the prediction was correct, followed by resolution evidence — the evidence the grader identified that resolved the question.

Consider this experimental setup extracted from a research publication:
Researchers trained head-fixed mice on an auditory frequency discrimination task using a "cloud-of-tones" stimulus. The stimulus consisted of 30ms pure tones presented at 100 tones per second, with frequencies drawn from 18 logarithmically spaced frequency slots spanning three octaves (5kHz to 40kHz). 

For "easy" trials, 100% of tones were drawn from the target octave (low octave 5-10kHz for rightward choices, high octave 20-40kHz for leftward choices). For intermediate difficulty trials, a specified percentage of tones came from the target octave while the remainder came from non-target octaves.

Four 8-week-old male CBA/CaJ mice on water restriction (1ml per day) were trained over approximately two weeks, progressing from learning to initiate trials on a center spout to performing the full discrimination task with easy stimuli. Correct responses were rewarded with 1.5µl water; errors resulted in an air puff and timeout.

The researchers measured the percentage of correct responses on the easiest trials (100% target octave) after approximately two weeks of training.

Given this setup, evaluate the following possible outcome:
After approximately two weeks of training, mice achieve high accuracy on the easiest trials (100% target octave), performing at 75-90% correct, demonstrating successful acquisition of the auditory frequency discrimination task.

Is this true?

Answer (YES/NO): NO